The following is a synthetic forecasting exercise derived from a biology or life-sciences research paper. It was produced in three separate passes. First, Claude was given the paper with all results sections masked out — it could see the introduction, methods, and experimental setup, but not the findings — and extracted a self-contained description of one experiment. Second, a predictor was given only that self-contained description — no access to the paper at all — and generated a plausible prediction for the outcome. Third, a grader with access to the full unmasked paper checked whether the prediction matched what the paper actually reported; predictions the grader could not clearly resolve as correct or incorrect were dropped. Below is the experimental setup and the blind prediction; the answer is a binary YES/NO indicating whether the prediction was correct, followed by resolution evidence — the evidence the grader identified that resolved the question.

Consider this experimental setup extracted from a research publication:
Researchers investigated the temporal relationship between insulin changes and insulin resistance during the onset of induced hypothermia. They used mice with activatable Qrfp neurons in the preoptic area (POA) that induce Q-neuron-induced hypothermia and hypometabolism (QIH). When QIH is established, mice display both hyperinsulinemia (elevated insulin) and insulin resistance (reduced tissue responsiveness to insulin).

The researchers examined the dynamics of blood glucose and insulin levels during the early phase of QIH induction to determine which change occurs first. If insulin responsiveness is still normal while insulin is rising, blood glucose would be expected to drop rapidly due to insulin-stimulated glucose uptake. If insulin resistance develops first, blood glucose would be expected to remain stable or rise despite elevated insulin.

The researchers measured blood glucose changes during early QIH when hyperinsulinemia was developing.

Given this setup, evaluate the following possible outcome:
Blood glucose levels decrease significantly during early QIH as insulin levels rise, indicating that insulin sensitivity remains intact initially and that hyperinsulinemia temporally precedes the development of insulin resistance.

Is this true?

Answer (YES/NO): YES